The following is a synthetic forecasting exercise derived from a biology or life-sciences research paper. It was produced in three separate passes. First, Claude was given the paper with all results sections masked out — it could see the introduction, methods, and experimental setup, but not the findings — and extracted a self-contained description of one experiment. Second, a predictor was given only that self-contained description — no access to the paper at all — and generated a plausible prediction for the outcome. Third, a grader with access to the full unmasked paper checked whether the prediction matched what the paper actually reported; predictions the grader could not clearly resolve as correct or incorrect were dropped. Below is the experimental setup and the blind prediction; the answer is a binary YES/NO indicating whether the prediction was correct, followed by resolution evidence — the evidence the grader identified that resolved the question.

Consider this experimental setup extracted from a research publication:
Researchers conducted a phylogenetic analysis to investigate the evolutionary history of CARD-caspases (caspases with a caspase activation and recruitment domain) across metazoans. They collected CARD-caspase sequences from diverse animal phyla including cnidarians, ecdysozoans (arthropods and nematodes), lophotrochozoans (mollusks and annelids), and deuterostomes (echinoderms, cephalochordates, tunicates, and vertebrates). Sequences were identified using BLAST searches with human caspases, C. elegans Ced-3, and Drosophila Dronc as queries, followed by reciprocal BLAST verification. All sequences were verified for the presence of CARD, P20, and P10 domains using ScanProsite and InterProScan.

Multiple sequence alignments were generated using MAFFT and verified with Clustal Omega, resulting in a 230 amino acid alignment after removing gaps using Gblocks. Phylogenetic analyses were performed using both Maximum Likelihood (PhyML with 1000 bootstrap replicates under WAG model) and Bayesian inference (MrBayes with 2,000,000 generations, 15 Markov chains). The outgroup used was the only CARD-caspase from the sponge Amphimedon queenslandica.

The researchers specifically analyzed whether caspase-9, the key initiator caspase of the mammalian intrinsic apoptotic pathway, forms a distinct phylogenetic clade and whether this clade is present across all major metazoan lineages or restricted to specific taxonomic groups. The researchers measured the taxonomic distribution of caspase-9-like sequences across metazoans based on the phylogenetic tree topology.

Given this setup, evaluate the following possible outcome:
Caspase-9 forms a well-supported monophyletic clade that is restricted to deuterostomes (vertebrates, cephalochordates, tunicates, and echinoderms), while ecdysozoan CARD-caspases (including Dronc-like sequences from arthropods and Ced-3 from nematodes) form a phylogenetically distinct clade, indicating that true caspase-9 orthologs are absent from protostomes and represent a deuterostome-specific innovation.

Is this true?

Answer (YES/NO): NO